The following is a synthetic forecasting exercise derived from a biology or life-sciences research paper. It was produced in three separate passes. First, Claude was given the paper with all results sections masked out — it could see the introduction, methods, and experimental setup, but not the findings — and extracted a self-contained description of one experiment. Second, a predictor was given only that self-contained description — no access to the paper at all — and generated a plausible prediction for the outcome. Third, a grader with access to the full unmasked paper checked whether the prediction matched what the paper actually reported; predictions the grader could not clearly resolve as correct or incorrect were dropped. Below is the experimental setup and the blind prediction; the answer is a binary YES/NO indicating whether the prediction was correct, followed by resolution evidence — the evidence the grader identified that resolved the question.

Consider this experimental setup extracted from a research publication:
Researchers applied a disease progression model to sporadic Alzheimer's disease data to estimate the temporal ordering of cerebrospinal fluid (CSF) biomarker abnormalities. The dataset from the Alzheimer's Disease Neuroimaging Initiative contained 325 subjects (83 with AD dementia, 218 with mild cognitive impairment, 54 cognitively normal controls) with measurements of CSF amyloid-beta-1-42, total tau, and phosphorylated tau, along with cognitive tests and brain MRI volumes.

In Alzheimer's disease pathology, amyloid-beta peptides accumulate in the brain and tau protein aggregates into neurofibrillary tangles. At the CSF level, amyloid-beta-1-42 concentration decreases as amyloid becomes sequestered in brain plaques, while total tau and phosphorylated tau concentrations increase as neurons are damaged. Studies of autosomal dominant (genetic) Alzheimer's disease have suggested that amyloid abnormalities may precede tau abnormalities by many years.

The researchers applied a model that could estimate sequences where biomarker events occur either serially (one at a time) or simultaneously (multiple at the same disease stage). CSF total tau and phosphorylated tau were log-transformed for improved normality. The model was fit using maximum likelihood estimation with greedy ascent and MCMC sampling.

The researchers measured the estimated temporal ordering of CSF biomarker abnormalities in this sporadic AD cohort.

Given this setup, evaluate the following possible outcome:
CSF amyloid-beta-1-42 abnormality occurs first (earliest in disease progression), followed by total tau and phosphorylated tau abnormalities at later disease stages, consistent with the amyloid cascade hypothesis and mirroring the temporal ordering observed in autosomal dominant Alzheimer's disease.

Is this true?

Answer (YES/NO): NO